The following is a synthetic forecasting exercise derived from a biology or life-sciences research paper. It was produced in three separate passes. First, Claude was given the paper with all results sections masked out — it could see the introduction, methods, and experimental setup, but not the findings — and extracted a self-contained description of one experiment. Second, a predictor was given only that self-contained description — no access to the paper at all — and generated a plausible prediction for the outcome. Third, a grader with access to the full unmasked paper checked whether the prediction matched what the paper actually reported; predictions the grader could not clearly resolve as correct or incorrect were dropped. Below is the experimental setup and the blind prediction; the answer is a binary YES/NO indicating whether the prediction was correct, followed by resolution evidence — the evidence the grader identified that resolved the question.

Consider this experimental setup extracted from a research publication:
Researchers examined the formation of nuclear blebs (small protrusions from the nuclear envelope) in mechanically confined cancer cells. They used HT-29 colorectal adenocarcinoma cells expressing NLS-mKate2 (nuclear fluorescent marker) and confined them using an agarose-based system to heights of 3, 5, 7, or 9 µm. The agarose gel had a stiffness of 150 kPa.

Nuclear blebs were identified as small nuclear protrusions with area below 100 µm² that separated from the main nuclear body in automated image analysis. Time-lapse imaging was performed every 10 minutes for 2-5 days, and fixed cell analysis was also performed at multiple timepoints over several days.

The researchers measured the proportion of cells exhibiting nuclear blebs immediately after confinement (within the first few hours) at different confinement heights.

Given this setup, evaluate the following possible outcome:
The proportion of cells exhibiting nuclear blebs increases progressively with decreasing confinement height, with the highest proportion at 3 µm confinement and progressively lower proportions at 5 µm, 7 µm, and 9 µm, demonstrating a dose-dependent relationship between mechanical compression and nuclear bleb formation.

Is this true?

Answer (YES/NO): YES